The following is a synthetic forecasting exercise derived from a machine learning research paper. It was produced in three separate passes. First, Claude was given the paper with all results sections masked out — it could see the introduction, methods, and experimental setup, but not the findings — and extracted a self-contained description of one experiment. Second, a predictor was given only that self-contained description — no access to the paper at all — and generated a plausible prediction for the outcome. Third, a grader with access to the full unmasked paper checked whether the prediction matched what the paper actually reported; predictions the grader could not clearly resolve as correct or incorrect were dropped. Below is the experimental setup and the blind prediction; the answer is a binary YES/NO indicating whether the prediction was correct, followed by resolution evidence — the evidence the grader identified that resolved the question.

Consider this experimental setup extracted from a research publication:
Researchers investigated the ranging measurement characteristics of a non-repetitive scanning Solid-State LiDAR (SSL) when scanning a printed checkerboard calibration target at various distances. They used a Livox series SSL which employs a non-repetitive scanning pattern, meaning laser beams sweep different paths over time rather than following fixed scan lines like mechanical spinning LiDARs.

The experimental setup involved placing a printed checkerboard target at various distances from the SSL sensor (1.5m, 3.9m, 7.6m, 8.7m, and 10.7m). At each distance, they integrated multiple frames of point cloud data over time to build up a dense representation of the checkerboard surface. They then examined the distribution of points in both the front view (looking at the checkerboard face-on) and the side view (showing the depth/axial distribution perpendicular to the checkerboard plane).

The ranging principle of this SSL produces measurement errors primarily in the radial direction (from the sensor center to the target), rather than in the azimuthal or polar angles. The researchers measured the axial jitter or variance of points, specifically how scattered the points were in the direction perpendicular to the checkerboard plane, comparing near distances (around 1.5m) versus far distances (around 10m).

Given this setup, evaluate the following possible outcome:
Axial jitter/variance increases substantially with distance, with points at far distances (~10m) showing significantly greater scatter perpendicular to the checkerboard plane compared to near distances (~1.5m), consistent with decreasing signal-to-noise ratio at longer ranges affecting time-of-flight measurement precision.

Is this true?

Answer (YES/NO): NO